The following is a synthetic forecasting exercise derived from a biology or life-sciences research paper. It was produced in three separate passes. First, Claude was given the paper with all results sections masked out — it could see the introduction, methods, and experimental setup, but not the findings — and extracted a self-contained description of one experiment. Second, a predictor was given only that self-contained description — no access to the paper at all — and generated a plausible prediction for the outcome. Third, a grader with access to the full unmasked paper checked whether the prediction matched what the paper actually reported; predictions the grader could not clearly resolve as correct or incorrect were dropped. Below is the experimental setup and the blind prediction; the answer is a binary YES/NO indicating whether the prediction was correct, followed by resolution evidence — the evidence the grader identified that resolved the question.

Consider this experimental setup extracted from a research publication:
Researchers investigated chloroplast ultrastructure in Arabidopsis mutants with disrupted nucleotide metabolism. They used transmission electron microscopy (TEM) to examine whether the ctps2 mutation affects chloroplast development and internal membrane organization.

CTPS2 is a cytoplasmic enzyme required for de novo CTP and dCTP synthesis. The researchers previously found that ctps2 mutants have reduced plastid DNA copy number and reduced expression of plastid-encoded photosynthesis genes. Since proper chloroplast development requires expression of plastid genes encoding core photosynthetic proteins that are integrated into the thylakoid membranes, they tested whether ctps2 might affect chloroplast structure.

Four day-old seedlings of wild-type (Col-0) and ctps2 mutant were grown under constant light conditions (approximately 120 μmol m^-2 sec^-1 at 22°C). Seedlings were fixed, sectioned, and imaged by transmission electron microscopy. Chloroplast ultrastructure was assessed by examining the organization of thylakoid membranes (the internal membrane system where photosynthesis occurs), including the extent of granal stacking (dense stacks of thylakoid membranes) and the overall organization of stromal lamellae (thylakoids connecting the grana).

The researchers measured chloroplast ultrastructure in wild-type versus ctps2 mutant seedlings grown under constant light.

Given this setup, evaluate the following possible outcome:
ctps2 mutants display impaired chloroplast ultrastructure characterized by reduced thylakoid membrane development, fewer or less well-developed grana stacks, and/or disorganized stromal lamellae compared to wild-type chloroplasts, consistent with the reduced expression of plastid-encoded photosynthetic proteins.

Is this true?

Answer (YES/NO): YES